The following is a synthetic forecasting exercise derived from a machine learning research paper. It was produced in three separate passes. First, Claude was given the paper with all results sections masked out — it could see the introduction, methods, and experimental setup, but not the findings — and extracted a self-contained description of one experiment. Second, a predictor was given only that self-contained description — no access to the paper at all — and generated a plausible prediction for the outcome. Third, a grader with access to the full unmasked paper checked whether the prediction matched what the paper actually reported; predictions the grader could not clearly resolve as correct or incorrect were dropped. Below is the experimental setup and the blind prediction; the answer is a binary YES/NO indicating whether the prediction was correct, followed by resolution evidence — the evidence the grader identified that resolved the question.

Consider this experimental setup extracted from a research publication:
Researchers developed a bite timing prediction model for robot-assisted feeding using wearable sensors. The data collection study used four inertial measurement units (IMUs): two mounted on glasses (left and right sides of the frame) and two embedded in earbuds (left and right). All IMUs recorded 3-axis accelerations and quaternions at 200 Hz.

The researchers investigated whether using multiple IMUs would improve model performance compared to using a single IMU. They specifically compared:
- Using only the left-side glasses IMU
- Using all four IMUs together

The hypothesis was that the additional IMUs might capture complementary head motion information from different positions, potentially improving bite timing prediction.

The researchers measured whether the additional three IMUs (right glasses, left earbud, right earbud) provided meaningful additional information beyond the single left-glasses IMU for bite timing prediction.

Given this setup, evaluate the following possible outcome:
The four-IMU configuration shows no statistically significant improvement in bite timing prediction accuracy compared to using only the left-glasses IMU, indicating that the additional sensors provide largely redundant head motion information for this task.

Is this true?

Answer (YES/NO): NO